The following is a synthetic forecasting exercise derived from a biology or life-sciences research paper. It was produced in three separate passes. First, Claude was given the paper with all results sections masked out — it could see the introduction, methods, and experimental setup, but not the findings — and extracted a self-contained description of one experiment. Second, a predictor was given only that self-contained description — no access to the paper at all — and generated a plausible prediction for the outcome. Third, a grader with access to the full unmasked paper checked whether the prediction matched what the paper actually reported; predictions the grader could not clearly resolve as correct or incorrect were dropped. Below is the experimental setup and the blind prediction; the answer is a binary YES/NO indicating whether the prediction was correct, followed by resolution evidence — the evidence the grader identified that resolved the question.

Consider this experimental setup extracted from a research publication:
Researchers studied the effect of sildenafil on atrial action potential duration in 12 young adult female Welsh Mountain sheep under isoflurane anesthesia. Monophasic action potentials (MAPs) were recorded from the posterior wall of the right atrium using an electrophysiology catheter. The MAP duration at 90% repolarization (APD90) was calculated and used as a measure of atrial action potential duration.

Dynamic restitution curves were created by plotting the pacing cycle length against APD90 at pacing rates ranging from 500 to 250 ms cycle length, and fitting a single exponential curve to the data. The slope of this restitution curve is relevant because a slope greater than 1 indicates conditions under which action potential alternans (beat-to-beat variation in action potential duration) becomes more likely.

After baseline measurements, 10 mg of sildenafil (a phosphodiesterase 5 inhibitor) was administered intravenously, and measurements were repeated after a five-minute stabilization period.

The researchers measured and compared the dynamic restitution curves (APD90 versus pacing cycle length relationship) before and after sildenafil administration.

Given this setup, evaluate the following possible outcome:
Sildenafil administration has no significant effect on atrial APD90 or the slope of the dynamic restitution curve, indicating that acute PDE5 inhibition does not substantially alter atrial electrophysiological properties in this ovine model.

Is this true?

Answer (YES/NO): NO